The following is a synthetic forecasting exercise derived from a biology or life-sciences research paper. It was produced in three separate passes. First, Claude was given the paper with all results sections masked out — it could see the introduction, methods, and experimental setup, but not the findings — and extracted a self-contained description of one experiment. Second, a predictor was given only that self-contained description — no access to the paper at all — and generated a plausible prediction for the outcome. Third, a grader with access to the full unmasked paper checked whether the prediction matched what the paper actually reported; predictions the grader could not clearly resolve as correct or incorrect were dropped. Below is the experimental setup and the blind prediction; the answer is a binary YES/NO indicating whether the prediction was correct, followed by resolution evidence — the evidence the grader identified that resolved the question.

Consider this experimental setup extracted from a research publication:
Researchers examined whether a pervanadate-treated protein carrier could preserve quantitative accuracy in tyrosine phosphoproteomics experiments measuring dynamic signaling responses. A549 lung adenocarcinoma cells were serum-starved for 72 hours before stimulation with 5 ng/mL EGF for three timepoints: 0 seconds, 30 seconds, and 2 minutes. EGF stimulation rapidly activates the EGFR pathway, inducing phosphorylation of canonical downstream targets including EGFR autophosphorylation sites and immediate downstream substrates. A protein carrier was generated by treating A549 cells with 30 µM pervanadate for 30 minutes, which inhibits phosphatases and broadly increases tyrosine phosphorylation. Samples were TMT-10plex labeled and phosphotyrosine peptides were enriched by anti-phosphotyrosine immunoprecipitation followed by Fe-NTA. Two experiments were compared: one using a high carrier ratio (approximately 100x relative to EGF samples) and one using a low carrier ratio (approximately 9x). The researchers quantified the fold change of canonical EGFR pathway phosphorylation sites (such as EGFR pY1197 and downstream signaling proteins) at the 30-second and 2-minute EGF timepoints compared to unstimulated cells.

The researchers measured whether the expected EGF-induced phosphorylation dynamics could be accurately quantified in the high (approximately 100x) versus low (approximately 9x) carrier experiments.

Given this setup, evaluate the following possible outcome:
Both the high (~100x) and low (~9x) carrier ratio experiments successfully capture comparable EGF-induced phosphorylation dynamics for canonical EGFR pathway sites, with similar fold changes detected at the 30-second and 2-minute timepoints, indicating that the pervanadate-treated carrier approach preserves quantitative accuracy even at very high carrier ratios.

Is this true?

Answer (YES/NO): NO